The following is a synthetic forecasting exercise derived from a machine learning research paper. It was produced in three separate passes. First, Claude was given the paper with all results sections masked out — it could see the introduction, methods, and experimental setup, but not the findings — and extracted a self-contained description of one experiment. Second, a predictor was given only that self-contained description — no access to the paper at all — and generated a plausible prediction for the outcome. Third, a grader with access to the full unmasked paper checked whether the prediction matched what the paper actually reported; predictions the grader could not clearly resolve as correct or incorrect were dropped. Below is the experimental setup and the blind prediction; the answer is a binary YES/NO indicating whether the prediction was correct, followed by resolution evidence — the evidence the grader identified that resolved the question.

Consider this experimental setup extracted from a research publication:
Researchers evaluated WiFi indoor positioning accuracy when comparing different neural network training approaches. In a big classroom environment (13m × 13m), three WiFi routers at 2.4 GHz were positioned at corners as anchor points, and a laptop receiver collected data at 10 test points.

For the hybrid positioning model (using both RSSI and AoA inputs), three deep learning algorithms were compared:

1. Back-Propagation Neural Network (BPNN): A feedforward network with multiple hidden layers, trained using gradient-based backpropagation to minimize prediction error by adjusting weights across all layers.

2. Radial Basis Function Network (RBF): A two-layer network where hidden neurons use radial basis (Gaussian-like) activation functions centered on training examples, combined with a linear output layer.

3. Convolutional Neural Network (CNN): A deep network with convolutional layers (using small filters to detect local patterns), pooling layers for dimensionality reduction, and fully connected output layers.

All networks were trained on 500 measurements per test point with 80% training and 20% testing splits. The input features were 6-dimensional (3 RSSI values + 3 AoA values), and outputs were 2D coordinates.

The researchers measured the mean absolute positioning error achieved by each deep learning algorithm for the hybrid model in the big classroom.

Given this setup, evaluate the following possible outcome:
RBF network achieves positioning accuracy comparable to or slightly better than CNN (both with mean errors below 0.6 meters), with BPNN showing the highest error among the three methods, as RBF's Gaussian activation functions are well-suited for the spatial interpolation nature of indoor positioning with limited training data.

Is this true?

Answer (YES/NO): NO